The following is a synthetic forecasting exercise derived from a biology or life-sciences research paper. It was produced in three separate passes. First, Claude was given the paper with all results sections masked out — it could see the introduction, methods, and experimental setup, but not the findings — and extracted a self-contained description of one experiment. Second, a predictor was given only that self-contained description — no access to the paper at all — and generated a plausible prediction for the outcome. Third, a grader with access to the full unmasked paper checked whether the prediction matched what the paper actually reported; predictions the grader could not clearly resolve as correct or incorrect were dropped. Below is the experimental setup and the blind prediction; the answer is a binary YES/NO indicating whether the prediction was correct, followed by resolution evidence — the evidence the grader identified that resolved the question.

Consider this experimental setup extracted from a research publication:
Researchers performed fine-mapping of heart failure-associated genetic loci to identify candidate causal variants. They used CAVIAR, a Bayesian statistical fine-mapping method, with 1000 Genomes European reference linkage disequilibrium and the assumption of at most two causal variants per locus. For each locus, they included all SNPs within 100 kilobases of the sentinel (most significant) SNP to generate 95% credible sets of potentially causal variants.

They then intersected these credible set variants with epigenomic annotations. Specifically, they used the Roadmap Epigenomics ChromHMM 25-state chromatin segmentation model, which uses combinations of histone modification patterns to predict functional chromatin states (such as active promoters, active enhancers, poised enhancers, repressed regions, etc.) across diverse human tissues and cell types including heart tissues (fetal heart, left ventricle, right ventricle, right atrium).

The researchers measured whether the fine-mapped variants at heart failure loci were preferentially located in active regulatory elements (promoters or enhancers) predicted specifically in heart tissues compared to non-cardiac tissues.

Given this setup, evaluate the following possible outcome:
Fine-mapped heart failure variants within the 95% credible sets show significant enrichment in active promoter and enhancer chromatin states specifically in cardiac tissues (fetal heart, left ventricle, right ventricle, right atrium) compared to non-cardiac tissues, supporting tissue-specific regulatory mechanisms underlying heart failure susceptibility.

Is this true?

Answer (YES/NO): NO